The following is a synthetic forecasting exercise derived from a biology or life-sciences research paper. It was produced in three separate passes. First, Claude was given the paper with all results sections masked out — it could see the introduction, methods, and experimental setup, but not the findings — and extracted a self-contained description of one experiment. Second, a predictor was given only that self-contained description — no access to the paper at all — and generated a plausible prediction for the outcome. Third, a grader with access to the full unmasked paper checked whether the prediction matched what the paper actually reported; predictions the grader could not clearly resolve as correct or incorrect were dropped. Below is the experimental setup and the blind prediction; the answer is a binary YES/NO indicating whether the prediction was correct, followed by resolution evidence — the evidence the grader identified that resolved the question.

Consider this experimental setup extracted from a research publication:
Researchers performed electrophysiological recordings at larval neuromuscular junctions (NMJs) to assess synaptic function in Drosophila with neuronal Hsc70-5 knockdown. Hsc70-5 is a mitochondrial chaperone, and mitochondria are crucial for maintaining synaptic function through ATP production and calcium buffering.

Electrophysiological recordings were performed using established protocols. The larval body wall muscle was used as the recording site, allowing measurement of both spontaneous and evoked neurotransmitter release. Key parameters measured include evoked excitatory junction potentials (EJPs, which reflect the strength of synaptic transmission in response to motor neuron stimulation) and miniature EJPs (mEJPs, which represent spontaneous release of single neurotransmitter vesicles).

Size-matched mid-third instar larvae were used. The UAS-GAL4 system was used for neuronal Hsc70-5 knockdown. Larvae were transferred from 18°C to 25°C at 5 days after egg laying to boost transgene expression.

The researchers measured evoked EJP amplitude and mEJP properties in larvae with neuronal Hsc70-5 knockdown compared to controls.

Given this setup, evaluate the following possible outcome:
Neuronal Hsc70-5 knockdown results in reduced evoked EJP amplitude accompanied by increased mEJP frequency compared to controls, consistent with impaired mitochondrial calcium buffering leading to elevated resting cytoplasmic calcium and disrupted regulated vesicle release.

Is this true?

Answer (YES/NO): YES